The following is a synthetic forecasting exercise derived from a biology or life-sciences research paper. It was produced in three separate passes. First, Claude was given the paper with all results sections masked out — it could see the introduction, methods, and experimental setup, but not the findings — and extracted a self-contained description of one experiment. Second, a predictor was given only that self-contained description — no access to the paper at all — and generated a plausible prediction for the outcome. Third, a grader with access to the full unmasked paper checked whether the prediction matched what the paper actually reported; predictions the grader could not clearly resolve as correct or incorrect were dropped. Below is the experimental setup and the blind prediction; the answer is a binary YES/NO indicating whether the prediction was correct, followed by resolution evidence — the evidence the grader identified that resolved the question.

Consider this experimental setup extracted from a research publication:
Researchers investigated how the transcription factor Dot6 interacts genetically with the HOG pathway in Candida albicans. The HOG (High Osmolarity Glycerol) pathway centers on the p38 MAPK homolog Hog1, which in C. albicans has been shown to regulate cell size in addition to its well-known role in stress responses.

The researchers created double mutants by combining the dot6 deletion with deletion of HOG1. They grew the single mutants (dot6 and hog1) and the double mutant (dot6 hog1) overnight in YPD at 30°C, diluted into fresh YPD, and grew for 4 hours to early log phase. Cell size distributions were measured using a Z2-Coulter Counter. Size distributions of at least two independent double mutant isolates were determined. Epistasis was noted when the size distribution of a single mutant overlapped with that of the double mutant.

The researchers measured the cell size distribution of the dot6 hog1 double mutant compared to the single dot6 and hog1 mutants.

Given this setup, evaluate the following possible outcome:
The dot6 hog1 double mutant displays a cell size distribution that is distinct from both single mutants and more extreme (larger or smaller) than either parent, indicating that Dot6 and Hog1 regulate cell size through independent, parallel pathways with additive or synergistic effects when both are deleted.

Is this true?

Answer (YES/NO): YES